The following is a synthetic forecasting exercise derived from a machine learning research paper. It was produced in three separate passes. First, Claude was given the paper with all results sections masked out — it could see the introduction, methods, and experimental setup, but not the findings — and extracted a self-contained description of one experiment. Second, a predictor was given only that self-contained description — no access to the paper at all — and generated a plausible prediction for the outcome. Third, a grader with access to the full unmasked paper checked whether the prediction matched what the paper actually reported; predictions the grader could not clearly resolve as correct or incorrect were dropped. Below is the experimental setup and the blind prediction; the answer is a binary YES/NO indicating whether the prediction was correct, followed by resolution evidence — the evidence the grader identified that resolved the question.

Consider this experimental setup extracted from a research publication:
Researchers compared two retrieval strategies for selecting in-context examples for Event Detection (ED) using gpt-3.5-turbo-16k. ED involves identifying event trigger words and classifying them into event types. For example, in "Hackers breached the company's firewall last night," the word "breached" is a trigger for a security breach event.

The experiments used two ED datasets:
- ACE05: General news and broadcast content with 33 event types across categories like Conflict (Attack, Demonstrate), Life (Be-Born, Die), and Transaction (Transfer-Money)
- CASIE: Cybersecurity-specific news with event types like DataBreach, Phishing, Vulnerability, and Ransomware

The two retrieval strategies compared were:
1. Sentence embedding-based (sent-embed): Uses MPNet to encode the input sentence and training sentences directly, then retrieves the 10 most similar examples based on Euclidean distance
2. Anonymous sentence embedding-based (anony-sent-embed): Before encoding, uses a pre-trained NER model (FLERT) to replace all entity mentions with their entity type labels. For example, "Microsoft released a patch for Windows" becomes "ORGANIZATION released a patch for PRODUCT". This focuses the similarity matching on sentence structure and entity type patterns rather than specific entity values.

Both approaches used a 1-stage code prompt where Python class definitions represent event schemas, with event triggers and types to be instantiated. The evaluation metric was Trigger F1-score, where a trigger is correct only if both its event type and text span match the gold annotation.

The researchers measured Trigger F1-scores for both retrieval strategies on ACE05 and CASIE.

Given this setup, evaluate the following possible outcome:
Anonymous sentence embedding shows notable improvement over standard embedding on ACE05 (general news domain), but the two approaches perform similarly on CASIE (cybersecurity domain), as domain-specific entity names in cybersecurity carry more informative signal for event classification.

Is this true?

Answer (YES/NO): NO